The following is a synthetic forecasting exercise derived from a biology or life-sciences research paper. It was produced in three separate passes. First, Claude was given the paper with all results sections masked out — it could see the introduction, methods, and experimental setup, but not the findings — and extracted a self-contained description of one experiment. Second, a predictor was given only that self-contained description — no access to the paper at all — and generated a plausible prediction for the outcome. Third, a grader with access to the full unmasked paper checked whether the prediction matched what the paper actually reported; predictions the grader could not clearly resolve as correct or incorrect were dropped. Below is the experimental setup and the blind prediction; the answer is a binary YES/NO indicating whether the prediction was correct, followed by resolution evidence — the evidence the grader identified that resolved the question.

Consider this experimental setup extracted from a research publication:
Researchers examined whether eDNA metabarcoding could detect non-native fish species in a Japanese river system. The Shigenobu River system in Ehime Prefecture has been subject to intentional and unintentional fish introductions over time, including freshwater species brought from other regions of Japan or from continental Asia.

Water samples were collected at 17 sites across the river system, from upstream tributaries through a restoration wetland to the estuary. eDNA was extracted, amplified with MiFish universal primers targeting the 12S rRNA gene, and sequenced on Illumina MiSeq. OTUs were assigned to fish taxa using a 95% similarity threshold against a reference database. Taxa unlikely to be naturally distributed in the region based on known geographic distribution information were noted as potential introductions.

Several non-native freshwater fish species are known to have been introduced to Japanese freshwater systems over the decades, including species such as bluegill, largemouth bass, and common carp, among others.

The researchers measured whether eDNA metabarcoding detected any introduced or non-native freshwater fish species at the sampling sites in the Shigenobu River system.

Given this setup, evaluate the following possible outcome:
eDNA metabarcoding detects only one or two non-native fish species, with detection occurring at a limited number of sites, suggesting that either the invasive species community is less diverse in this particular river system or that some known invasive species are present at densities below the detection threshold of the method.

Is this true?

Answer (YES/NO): NO